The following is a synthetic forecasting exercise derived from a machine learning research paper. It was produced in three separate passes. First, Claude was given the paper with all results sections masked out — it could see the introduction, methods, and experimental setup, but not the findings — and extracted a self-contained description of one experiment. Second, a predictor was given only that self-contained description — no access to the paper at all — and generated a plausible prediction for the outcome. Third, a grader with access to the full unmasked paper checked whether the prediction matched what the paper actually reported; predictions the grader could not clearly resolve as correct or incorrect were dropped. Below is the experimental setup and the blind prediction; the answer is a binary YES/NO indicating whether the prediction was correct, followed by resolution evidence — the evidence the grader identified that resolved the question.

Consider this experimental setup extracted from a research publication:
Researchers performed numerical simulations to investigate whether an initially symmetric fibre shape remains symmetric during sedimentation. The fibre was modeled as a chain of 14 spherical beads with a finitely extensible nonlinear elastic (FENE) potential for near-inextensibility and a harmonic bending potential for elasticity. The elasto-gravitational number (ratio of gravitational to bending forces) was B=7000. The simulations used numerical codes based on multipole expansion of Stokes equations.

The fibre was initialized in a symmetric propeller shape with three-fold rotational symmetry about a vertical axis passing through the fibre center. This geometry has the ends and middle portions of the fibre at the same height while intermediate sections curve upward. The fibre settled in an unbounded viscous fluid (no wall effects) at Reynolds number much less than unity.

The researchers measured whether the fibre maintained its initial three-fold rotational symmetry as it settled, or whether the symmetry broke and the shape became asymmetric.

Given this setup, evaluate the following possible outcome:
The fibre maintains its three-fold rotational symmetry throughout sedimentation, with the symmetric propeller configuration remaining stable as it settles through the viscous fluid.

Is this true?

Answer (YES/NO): NO